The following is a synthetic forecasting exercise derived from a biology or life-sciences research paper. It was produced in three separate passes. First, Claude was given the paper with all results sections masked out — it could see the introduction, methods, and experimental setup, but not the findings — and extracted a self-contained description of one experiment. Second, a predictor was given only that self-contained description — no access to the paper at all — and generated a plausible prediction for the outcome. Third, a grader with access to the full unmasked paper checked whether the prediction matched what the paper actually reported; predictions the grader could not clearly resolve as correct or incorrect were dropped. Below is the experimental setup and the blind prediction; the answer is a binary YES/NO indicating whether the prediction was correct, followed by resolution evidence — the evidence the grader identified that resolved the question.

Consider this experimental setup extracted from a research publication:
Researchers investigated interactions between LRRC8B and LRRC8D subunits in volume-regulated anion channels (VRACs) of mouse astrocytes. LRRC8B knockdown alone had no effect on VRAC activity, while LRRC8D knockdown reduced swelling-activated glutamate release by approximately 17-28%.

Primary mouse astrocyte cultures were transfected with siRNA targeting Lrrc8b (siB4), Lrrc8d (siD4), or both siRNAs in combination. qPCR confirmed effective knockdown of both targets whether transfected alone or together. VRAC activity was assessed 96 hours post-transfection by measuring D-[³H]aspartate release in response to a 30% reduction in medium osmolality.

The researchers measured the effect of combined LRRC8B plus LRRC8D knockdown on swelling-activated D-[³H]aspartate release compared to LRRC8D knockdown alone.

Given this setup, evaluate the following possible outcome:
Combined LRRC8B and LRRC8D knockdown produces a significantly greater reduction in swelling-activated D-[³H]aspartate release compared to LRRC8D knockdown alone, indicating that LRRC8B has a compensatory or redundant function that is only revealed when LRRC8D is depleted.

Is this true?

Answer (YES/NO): NO